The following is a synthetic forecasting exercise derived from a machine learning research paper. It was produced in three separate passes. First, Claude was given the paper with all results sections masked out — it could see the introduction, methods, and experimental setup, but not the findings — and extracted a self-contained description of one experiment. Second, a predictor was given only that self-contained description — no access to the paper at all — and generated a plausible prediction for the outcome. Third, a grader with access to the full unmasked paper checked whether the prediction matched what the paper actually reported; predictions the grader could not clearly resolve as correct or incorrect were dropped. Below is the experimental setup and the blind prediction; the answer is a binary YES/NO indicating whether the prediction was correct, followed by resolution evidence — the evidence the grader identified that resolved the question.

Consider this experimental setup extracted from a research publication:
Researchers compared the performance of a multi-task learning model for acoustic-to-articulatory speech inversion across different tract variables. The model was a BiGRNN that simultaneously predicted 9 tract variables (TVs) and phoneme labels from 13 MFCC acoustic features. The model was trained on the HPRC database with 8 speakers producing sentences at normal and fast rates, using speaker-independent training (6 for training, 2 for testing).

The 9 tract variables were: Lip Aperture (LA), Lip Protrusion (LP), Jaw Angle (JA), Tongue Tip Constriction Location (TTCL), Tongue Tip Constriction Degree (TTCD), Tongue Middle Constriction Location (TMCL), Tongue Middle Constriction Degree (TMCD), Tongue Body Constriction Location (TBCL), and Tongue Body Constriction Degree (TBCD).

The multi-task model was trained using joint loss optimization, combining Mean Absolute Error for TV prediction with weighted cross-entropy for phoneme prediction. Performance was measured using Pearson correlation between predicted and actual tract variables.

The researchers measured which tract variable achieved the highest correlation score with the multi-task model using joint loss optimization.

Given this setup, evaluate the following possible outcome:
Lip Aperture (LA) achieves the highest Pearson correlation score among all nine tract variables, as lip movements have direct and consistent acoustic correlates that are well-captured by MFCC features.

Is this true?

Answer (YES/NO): NO